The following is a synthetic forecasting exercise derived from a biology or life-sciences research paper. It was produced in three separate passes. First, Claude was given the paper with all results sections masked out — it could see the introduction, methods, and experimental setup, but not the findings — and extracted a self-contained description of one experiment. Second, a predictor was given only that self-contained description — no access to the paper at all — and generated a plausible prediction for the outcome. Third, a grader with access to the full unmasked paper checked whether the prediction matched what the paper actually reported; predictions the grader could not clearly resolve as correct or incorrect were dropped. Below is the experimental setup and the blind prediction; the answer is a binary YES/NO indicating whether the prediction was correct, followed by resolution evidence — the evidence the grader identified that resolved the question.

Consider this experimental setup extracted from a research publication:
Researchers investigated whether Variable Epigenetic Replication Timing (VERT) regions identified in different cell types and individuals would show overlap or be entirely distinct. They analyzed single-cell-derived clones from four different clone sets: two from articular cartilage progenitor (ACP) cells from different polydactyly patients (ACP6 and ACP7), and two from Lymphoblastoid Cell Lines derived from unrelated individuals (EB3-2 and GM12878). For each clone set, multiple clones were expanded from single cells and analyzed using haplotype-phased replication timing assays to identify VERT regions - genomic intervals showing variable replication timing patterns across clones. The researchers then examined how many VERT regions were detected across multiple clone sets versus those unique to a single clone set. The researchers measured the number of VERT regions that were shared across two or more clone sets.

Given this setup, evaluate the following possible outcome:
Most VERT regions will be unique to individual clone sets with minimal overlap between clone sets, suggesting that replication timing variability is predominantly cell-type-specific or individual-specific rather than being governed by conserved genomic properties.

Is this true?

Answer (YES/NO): YES